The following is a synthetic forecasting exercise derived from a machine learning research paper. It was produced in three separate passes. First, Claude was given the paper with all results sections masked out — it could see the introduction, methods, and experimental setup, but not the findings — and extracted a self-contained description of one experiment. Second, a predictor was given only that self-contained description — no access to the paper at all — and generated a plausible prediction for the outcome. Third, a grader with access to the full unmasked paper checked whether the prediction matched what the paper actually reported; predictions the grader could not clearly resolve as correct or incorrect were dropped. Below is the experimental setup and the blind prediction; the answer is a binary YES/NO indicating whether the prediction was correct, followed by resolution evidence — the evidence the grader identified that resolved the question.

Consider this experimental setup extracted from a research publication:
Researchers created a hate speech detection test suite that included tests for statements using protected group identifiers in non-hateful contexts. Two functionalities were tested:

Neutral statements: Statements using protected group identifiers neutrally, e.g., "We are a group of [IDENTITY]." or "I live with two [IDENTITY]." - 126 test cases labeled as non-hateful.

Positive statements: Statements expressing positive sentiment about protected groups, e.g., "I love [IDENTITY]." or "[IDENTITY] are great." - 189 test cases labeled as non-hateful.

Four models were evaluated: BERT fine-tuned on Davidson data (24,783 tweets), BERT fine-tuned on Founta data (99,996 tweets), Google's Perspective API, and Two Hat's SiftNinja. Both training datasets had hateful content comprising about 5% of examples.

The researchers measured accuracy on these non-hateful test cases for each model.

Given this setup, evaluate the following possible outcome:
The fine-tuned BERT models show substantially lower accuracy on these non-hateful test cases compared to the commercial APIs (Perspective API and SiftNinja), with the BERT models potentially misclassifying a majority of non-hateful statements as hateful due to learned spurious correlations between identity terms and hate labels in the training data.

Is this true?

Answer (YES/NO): NO